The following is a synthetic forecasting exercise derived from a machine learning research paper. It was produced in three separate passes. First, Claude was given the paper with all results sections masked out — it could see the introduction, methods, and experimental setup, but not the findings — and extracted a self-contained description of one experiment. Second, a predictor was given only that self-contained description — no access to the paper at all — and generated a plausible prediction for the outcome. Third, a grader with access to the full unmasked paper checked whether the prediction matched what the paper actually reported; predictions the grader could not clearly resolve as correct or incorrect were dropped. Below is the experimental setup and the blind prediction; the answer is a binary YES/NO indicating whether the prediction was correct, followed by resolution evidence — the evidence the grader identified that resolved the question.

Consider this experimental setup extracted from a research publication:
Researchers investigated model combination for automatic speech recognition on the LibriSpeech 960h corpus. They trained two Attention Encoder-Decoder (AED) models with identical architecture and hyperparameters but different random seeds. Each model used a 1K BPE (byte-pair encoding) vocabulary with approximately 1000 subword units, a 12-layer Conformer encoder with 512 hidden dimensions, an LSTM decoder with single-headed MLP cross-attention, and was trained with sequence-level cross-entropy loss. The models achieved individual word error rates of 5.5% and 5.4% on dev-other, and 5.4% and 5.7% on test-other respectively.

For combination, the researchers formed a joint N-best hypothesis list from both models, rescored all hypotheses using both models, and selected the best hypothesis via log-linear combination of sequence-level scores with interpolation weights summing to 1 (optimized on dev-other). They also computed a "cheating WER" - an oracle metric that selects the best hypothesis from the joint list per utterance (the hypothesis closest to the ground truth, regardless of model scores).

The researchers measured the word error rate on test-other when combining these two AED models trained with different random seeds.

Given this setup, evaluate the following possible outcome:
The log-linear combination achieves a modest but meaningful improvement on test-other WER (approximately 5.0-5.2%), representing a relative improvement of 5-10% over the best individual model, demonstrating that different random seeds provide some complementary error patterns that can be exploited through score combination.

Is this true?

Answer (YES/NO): YES